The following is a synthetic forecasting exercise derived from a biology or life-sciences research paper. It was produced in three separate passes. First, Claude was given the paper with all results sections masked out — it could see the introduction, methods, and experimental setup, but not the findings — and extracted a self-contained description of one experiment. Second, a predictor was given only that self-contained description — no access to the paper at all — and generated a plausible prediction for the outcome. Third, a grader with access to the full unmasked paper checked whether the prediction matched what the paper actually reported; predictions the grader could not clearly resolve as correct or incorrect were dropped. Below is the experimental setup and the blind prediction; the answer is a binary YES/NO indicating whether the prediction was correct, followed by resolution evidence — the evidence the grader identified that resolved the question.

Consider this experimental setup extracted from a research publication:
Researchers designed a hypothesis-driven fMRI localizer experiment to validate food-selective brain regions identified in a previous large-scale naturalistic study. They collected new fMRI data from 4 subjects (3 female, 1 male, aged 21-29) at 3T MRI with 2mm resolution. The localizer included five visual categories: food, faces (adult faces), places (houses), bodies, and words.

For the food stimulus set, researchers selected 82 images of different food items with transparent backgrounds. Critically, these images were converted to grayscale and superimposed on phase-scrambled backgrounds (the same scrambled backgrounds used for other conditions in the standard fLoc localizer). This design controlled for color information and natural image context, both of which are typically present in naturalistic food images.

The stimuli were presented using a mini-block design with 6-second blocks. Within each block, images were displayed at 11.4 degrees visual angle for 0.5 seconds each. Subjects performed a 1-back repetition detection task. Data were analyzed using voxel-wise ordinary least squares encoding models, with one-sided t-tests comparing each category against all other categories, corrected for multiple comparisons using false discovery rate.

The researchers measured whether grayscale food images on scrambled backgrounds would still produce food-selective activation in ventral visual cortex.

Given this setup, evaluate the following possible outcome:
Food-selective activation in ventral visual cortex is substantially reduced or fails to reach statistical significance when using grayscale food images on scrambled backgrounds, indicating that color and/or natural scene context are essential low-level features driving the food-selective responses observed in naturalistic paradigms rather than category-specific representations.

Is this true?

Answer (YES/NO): NO